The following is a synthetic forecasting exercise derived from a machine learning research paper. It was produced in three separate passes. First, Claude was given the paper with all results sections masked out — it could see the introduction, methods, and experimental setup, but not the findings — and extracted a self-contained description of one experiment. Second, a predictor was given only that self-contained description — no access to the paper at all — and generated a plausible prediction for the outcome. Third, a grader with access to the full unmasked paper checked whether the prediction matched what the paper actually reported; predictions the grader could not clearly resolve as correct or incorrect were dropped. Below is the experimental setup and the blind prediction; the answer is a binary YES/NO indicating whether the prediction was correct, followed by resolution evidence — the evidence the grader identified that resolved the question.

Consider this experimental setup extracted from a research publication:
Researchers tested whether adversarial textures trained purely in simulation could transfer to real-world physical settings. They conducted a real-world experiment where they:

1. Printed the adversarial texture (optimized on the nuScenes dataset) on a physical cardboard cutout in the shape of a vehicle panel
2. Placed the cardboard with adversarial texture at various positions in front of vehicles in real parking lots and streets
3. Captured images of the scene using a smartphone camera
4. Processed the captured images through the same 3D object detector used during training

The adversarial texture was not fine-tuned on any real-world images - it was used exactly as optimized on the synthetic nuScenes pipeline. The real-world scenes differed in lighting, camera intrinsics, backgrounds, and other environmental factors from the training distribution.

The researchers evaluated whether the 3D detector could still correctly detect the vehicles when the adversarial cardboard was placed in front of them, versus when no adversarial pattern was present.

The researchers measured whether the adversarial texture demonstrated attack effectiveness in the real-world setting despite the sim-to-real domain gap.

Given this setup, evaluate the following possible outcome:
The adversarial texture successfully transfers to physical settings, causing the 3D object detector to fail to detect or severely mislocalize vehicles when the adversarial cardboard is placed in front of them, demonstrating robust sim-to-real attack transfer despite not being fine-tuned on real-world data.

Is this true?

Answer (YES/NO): NO